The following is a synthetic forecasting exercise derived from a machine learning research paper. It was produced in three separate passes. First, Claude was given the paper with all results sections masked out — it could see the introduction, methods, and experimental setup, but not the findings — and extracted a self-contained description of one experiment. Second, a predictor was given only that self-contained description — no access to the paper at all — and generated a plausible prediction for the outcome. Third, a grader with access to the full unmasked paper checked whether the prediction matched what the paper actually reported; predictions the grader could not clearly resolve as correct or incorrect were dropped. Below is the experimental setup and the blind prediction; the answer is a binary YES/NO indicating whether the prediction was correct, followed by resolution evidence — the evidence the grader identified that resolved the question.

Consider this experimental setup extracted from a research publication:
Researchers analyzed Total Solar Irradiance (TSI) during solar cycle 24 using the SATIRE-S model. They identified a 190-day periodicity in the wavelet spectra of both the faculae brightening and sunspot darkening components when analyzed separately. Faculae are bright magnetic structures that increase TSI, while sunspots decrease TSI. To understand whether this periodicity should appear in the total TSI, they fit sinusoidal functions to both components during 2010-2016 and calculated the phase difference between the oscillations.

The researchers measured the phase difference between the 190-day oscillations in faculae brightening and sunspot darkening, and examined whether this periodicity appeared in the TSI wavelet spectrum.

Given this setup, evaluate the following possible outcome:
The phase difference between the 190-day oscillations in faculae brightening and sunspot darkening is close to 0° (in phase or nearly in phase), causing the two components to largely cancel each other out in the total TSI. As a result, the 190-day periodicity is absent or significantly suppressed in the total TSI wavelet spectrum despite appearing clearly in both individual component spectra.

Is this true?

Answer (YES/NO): NO